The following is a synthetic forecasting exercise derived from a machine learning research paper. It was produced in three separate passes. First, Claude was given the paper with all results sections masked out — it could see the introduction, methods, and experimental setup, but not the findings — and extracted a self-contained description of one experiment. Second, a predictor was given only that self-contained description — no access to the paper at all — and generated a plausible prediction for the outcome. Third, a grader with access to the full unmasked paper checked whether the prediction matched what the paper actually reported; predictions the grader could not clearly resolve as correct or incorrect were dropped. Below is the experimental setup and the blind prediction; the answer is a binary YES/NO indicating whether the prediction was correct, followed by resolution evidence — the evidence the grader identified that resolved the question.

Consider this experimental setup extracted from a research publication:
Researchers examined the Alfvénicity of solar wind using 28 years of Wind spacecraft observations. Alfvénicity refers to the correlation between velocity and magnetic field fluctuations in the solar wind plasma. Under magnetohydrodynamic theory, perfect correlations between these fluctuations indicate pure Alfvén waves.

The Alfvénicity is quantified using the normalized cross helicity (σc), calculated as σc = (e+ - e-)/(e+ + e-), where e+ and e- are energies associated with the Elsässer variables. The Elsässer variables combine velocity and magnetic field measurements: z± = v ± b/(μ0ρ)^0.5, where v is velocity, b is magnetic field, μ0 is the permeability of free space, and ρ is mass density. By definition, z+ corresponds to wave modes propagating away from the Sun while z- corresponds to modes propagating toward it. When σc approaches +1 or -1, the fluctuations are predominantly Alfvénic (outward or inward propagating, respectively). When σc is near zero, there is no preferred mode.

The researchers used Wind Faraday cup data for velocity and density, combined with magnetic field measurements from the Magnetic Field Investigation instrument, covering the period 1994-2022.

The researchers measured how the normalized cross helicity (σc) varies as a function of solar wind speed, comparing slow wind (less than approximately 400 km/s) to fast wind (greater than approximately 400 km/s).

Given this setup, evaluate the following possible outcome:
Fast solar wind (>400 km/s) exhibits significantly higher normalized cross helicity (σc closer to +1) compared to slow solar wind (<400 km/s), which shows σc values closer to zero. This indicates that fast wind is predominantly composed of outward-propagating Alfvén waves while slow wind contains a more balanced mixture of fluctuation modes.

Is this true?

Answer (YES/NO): NO